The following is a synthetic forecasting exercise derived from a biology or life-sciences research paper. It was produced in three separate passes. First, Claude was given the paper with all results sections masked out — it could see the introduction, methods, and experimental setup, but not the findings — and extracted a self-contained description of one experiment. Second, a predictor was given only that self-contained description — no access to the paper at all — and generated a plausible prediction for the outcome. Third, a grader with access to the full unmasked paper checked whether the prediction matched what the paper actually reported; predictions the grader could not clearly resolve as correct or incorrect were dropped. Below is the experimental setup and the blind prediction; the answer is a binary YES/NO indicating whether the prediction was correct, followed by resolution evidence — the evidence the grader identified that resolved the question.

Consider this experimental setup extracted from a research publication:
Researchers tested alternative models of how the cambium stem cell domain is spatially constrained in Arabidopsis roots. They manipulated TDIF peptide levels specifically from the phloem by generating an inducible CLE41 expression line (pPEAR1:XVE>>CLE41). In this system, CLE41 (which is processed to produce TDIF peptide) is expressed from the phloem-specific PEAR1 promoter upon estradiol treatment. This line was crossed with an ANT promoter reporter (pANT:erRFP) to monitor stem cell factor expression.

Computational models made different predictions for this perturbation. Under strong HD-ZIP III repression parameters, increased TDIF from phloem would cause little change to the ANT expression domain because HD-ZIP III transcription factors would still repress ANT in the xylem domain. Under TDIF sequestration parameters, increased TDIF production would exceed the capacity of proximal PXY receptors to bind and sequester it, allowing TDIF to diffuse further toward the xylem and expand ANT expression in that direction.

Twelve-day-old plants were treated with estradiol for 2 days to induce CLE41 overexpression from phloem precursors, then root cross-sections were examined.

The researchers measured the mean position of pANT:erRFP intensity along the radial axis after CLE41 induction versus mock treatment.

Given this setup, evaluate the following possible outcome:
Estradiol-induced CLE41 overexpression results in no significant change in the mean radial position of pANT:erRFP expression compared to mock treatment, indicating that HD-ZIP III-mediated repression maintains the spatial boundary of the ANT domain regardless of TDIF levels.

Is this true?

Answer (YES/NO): NO